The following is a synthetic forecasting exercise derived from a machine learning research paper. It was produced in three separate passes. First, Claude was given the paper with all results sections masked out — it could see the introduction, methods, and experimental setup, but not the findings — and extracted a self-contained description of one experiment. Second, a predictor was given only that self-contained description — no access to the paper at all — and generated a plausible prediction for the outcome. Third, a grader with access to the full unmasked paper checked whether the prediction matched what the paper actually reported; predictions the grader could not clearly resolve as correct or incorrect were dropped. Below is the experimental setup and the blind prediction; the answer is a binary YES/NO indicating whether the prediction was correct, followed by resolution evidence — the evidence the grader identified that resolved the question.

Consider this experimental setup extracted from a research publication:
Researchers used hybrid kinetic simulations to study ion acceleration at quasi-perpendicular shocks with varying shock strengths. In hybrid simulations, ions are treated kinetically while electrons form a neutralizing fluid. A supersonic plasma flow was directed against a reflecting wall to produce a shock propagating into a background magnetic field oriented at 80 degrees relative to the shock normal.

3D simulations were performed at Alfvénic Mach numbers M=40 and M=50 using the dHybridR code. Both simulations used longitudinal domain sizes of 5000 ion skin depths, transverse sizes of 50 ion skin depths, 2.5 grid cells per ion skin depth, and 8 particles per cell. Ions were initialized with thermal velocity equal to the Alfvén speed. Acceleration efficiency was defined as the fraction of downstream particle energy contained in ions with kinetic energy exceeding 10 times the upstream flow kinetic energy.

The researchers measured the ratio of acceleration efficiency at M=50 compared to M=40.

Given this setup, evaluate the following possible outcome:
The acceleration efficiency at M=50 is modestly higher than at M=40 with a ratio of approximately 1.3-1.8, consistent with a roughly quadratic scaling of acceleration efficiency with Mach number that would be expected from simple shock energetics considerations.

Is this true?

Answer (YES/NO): YES